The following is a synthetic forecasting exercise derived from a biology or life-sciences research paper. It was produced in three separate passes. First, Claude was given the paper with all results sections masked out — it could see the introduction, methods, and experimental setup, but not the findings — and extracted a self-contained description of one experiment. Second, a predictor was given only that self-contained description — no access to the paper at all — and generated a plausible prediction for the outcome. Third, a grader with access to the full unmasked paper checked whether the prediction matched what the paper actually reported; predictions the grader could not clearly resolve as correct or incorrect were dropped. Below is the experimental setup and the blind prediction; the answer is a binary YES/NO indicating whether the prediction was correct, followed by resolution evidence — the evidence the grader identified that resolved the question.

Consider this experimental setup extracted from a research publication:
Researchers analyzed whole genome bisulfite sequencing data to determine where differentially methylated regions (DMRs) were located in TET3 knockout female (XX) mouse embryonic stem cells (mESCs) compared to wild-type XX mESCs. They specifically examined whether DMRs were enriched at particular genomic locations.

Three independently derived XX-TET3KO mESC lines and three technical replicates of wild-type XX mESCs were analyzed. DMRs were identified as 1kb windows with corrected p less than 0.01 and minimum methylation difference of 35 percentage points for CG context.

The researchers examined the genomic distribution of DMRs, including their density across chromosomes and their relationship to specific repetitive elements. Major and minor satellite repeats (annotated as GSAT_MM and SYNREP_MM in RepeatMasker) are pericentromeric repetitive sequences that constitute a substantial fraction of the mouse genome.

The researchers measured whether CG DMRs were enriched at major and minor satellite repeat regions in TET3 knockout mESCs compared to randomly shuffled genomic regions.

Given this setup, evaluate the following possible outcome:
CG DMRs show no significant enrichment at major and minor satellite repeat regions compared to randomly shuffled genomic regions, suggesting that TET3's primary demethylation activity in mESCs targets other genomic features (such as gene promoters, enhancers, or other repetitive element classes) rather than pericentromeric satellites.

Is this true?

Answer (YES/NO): NO